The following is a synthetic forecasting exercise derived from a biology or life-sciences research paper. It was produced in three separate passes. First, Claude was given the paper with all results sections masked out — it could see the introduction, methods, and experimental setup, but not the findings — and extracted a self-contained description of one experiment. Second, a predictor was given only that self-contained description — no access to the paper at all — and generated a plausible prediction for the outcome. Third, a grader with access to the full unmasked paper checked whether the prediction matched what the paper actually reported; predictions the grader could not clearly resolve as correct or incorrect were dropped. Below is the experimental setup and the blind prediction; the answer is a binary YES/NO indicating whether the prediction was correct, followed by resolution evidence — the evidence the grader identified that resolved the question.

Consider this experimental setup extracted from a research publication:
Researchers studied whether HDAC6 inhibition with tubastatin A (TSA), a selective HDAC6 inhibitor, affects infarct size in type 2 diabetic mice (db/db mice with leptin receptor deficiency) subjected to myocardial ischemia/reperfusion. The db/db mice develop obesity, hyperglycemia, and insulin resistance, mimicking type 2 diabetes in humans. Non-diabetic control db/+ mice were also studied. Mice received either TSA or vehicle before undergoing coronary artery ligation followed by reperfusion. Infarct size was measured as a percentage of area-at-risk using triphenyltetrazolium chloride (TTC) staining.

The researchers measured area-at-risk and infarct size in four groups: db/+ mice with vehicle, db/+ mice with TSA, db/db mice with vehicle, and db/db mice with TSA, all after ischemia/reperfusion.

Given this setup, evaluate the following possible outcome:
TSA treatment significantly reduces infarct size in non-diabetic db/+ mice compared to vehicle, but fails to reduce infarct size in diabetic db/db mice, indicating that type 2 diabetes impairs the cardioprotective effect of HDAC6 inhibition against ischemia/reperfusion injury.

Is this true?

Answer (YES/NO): NO